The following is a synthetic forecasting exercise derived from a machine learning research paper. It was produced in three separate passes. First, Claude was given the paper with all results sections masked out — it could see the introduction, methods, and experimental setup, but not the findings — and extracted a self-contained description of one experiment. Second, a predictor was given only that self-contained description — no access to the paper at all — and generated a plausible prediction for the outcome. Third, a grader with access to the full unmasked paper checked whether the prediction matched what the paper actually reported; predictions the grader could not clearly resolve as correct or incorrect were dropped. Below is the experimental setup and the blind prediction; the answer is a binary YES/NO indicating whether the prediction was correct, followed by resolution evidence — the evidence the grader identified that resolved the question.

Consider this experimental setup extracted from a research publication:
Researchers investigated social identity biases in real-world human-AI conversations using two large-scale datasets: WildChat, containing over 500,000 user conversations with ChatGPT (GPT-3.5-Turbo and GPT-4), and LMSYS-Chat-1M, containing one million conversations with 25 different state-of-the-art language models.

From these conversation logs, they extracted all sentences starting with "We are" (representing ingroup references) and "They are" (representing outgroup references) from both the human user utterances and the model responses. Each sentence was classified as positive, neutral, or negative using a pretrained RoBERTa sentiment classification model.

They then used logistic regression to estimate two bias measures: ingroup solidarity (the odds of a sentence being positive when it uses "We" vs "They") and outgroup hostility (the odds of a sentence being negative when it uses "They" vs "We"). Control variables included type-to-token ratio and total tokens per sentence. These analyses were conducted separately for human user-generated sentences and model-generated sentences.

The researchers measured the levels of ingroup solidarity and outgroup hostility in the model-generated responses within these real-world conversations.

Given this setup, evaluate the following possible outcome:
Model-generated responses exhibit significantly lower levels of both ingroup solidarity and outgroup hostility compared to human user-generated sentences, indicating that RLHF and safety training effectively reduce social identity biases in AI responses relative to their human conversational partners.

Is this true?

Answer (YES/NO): NO